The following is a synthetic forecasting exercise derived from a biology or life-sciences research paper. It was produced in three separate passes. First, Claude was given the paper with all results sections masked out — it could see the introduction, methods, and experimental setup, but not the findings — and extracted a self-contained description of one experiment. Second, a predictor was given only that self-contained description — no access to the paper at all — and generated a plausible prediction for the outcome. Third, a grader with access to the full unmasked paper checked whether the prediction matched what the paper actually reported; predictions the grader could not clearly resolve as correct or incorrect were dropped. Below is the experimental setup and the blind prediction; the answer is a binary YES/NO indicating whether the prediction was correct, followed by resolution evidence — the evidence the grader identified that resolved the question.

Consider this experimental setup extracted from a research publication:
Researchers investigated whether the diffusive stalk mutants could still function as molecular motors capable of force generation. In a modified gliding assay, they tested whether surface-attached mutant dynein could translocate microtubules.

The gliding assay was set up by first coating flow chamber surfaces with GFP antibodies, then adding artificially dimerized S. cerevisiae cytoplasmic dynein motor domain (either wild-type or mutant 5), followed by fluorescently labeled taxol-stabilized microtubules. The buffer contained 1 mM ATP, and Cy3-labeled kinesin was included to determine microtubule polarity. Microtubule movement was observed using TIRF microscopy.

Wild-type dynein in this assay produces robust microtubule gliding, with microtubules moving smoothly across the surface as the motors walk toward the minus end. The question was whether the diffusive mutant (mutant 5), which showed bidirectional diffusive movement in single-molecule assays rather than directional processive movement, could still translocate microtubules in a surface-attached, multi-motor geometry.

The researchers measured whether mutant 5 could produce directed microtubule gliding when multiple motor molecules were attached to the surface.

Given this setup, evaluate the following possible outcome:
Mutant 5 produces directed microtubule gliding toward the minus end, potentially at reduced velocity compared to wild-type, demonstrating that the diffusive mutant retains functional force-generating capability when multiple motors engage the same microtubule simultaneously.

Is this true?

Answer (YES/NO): YES